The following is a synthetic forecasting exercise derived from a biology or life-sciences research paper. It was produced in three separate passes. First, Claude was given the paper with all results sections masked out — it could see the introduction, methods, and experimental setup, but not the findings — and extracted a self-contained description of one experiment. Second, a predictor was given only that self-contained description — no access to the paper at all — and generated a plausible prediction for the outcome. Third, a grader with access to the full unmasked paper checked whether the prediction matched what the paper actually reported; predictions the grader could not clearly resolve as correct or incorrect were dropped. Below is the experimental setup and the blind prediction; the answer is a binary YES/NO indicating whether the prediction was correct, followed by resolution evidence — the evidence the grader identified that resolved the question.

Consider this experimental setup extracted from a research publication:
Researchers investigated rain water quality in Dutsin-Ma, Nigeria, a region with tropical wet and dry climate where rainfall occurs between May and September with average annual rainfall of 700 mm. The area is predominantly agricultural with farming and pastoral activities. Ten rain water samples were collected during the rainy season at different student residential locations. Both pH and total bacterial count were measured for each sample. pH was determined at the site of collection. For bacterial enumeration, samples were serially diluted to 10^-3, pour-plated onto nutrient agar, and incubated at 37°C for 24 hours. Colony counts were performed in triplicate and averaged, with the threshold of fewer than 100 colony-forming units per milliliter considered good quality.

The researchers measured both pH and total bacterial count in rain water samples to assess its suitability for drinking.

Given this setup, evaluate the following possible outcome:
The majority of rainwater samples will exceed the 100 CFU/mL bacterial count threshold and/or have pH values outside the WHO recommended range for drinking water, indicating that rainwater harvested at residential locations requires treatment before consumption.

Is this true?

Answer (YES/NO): YES